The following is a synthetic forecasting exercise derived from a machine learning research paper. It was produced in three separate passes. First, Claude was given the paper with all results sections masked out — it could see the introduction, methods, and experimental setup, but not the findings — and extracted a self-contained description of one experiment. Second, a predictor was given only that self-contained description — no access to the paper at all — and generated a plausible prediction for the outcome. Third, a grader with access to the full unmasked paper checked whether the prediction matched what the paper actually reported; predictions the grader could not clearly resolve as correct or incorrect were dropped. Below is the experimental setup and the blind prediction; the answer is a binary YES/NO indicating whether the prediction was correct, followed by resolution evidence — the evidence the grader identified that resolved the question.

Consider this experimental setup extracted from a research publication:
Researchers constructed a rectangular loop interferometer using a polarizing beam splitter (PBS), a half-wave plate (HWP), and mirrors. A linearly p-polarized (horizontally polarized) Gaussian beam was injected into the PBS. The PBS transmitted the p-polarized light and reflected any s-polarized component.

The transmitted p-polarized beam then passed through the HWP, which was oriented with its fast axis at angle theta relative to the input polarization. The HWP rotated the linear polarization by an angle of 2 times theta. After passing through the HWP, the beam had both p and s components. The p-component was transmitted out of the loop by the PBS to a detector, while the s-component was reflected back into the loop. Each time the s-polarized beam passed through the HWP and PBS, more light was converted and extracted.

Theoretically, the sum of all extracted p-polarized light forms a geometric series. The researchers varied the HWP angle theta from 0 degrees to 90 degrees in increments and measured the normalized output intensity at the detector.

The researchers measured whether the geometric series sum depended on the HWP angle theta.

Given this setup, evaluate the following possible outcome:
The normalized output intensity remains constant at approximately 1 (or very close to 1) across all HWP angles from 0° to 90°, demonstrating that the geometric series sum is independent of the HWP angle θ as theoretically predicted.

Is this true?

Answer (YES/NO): NO